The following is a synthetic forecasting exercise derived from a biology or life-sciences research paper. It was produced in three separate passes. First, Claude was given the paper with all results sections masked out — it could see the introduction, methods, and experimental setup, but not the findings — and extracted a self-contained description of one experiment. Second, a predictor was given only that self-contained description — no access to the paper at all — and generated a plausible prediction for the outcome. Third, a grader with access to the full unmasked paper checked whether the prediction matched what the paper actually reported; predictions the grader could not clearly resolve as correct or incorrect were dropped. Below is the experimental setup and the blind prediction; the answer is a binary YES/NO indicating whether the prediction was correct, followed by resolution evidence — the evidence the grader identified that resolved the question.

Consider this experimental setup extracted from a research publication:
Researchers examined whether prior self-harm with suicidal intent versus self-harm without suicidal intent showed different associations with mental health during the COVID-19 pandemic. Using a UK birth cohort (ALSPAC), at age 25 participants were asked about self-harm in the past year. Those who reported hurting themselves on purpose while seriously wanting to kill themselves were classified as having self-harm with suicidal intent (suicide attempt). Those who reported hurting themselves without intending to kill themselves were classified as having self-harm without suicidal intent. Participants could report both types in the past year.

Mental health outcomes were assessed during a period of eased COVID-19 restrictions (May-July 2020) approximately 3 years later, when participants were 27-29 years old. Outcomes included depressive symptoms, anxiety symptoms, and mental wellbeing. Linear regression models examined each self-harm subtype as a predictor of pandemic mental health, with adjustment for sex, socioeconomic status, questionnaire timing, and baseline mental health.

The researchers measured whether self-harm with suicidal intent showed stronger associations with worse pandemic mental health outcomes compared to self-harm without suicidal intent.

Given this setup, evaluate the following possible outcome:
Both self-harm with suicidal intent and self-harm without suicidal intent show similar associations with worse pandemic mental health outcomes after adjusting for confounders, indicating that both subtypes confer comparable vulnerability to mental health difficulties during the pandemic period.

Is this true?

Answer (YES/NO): NO